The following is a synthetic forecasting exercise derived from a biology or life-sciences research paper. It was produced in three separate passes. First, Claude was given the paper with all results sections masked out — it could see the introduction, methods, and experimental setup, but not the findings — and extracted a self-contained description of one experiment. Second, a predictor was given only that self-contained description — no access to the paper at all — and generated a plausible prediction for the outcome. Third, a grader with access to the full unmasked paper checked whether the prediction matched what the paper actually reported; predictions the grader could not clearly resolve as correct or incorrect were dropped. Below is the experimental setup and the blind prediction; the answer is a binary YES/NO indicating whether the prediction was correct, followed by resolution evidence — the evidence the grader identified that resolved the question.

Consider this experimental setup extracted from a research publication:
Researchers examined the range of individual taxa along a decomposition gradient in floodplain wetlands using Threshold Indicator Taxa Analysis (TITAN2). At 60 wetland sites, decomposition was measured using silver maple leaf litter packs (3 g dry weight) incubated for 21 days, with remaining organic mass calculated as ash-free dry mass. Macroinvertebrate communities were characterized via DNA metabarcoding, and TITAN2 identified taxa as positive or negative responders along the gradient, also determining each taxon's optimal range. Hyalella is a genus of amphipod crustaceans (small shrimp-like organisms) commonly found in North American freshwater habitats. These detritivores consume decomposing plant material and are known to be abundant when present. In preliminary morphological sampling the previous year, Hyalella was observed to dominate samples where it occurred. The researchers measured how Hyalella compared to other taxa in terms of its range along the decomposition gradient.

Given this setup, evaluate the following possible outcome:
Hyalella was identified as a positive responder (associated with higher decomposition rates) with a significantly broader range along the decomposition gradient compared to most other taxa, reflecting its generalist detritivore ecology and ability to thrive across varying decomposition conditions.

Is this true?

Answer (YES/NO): NO